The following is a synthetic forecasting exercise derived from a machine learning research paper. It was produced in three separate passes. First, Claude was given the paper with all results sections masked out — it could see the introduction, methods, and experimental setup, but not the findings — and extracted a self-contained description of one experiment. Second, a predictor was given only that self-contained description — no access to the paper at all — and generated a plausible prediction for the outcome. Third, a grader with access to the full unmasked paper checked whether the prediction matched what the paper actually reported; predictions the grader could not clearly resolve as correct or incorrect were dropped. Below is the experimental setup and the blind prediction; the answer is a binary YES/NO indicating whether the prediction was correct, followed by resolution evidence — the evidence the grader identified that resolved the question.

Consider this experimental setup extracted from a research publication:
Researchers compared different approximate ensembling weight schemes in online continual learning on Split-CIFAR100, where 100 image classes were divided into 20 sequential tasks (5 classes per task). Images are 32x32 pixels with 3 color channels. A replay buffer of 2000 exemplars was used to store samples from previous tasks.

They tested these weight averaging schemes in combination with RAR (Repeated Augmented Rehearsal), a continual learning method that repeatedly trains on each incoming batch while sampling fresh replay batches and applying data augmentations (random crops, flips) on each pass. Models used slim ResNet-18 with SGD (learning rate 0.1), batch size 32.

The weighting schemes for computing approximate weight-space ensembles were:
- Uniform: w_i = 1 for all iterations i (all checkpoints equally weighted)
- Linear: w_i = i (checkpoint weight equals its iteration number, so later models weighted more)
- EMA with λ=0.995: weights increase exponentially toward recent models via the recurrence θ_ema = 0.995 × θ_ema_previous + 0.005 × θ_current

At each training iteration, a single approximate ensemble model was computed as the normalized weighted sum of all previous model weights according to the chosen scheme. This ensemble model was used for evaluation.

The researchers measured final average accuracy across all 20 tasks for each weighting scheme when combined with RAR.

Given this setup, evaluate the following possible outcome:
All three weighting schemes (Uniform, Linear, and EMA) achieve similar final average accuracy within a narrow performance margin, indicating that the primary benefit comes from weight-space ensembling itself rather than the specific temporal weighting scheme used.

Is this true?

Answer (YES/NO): NO